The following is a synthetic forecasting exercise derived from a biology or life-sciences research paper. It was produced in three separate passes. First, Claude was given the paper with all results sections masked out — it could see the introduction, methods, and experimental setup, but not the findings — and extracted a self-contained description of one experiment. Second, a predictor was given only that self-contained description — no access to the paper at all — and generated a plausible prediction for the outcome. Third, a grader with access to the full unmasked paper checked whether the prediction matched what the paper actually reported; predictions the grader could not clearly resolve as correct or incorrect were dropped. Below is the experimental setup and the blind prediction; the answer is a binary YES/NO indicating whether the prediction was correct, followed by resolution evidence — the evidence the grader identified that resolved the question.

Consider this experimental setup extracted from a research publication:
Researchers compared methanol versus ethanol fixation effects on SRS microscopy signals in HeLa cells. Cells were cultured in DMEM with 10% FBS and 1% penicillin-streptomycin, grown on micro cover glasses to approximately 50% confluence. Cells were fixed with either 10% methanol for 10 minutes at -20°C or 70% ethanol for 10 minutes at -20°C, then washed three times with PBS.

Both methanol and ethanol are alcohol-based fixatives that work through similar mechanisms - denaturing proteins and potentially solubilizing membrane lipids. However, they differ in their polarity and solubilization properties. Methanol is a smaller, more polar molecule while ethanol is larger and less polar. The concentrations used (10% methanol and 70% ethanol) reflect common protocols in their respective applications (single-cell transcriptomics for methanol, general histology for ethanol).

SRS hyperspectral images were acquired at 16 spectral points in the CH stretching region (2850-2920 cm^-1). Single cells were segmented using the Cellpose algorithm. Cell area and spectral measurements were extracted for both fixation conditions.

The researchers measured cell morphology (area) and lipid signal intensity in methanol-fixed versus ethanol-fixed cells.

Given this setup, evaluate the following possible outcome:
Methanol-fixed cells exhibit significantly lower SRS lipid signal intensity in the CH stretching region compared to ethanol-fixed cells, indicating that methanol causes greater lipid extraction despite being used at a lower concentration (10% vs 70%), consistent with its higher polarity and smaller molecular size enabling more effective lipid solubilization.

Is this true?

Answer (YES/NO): YES